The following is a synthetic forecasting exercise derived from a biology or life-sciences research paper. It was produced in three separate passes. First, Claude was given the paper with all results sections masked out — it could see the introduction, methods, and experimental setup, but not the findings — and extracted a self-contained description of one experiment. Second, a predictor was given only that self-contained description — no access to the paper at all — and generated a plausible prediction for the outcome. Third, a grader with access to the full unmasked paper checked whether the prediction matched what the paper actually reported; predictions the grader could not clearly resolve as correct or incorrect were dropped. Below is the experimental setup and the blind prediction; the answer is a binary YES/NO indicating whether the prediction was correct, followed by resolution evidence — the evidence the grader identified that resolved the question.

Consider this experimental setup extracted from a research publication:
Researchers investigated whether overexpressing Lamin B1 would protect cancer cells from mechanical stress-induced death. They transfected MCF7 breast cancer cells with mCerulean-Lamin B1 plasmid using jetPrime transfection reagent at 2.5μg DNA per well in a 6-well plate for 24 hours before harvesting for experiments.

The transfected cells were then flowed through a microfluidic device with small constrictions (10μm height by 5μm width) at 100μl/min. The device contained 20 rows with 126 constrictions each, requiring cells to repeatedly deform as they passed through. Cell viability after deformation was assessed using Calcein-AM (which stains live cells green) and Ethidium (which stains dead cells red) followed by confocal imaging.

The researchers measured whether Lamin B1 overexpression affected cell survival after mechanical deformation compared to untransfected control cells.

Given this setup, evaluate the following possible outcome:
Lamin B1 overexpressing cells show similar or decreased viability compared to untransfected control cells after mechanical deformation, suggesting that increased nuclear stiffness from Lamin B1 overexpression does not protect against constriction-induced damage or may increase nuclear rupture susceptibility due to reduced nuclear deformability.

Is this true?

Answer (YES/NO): NO